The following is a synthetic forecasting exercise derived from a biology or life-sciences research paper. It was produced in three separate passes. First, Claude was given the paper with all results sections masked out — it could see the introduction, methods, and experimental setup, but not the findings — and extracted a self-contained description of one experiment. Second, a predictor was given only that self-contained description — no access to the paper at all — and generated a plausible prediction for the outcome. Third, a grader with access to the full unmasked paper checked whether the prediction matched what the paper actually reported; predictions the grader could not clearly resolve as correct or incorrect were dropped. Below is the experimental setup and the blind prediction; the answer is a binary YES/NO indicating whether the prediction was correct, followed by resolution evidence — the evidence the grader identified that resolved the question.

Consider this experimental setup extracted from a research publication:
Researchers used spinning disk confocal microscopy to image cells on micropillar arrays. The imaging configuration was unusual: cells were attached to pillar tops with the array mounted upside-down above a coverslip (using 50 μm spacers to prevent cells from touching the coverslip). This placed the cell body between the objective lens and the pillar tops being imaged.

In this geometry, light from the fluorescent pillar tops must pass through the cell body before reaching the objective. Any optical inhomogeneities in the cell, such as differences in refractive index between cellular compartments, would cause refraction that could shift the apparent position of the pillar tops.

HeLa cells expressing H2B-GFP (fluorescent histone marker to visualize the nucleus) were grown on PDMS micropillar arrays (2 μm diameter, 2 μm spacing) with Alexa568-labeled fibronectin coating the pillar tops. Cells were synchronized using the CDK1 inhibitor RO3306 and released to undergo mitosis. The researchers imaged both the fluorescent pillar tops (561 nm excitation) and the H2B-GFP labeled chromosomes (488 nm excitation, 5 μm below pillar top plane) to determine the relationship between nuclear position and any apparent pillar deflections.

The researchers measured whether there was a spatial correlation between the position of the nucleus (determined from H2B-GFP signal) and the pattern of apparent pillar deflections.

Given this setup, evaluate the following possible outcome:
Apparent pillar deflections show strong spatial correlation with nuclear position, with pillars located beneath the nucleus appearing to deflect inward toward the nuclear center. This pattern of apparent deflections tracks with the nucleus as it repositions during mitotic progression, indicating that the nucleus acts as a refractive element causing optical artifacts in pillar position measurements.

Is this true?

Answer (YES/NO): NO